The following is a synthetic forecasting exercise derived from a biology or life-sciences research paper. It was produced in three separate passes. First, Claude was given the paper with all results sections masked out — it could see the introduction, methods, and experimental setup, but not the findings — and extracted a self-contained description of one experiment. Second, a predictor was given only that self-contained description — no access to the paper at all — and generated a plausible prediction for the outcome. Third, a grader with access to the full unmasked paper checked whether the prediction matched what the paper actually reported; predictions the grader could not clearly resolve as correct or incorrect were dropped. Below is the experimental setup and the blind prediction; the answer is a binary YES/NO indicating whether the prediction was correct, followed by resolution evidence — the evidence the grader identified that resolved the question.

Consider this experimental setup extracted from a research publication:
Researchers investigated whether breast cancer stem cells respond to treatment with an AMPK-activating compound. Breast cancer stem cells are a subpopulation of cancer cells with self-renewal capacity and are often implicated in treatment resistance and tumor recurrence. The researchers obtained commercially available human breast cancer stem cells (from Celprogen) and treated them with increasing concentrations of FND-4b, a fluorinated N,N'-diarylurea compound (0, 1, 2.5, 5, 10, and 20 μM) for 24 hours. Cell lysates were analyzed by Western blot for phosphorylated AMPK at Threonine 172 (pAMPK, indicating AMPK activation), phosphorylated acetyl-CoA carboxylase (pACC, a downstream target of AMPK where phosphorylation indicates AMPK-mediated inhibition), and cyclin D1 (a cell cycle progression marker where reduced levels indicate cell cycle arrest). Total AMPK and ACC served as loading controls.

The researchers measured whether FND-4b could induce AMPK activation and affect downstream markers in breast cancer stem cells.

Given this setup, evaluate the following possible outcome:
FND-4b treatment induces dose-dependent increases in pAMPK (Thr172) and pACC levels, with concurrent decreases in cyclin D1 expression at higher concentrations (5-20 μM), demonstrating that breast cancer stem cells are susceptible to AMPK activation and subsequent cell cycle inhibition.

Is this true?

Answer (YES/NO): YES